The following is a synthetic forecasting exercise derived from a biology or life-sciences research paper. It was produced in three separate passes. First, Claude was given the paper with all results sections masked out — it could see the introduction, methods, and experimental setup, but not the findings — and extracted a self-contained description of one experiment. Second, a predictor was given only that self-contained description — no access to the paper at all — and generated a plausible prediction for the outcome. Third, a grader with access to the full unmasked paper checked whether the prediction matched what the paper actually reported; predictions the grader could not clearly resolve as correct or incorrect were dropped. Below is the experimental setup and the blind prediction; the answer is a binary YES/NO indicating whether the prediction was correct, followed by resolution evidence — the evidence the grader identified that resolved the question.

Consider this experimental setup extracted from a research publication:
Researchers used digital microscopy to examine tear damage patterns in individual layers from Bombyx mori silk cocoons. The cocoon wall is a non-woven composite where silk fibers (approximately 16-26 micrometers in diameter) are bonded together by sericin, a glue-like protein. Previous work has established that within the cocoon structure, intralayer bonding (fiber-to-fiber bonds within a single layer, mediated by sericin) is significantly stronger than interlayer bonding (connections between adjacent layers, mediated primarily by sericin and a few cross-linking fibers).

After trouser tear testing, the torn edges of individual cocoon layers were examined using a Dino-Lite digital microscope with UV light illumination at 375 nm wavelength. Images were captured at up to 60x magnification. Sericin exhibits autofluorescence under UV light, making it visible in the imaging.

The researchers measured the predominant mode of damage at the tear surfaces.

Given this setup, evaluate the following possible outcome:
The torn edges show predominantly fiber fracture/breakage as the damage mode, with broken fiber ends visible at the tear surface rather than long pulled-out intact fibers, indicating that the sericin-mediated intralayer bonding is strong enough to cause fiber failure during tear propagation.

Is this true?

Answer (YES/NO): YES